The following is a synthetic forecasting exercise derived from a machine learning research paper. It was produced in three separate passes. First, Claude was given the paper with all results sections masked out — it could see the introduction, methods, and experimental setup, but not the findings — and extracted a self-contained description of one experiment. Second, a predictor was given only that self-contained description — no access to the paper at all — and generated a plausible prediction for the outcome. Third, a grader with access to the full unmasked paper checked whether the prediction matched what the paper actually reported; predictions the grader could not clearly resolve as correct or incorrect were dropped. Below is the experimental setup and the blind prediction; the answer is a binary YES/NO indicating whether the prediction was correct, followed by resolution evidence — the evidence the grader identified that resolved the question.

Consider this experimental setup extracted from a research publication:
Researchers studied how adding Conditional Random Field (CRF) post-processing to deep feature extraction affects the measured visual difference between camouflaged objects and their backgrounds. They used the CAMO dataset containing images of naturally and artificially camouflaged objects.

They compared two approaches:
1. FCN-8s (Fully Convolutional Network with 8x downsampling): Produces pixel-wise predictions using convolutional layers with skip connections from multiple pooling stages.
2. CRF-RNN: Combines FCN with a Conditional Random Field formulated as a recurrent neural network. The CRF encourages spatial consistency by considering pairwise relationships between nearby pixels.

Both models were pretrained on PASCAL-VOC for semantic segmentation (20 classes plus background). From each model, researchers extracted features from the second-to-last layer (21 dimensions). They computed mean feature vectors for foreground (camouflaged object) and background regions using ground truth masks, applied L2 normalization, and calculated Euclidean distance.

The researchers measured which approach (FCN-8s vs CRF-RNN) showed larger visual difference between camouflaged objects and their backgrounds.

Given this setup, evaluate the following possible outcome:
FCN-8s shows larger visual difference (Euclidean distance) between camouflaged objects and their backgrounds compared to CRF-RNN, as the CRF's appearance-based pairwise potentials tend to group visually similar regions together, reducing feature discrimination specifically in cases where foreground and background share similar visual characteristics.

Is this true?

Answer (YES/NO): NO